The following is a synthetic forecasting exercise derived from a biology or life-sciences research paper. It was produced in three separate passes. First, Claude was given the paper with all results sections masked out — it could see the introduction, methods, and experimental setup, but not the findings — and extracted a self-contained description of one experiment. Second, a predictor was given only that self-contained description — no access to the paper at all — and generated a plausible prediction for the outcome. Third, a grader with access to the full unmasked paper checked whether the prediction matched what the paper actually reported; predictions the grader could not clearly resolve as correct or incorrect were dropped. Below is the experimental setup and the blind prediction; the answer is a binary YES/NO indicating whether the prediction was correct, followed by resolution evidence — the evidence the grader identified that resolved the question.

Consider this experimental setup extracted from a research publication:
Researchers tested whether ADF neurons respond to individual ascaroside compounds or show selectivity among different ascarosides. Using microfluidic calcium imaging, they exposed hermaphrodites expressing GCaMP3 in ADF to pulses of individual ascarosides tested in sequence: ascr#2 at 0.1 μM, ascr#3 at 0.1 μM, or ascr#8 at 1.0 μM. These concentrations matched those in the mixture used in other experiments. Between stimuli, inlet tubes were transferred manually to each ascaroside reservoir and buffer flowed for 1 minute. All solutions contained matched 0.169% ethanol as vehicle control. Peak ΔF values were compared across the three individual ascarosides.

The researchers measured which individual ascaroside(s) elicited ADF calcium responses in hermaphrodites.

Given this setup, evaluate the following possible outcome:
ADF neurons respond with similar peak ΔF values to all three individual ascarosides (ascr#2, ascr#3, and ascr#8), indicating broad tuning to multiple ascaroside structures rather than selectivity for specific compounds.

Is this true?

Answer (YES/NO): NO